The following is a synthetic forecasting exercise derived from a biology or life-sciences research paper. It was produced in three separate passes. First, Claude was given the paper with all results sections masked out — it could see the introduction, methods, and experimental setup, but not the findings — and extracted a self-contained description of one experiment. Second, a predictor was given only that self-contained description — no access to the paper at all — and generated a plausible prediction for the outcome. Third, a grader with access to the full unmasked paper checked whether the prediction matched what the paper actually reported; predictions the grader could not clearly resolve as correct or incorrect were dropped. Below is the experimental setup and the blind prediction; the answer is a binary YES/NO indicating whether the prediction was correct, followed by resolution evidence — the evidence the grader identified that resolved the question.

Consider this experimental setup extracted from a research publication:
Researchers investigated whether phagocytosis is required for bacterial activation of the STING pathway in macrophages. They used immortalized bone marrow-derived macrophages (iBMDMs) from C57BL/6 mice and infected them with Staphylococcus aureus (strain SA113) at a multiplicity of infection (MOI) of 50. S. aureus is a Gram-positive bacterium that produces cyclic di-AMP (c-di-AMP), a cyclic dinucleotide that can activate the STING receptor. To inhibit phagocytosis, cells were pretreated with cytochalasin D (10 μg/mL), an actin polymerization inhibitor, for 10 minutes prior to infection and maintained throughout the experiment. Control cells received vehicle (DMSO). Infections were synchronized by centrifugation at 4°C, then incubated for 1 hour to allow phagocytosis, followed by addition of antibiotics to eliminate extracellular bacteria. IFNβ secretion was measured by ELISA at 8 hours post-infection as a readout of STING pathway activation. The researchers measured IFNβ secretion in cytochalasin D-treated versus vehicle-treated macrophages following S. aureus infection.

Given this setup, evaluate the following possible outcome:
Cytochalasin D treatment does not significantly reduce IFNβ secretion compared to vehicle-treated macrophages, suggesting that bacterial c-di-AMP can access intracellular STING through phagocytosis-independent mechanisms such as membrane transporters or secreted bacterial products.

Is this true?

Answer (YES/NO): NO